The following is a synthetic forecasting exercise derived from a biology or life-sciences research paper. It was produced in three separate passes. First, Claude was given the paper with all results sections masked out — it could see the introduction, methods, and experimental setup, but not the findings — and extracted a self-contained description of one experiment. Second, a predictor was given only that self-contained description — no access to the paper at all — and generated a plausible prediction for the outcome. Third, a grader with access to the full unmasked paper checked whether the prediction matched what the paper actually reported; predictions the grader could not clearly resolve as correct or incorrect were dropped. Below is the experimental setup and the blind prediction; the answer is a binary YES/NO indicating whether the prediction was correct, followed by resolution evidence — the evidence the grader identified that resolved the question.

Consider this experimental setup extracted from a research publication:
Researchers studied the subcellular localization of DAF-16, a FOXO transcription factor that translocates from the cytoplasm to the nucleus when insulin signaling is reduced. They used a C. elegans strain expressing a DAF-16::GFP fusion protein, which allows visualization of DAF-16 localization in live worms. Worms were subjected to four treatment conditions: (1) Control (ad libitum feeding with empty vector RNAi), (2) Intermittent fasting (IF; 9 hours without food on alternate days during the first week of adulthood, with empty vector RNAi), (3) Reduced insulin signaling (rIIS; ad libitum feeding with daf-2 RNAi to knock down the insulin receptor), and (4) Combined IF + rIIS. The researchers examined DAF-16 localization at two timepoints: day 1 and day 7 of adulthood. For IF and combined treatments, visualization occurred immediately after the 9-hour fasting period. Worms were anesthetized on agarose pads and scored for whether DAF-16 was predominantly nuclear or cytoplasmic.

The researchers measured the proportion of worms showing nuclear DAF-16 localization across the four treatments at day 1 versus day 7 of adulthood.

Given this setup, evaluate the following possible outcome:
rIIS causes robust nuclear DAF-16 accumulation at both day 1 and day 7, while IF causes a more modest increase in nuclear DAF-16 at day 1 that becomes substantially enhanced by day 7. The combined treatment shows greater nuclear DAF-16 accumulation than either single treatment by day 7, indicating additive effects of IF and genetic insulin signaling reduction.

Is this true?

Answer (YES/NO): NO